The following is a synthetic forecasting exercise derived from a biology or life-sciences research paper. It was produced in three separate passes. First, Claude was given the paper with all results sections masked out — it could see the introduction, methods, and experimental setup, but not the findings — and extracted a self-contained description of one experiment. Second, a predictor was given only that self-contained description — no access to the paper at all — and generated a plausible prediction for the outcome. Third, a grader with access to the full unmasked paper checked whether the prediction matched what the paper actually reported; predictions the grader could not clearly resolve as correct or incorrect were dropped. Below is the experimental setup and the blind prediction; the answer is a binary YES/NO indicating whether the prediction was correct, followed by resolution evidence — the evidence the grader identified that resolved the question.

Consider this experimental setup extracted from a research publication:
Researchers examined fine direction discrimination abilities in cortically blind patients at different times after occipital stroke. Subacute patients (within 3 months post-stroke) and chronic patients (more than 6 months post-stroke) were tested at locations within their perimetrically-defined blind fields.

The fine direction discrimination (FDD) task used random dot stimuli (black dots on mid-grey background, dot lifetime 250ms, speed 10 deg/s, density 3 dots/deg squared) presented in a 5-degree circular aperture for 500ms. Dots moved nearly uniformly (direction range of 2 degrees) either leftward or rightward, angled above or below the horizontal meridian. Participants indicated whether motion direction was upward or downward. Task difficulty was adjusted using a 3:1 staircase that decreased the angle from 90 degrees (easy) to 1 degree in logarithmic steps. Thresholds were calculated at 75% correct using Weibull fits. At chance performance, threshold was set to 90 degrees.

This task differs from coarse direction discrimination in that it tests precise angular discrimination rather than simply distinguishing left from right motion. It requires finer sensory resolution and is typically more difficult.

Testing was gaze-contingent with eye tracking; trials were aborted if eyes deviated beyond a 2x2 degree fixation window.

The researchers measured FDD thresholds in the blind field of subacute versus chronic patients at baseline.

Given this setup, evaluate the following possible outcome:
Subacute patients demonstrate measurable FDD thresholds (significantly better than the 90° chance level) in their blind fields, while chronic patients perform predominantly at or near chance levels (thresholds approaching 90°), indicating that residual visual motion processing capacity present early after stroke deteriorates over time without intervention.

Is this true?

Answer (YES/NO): NO